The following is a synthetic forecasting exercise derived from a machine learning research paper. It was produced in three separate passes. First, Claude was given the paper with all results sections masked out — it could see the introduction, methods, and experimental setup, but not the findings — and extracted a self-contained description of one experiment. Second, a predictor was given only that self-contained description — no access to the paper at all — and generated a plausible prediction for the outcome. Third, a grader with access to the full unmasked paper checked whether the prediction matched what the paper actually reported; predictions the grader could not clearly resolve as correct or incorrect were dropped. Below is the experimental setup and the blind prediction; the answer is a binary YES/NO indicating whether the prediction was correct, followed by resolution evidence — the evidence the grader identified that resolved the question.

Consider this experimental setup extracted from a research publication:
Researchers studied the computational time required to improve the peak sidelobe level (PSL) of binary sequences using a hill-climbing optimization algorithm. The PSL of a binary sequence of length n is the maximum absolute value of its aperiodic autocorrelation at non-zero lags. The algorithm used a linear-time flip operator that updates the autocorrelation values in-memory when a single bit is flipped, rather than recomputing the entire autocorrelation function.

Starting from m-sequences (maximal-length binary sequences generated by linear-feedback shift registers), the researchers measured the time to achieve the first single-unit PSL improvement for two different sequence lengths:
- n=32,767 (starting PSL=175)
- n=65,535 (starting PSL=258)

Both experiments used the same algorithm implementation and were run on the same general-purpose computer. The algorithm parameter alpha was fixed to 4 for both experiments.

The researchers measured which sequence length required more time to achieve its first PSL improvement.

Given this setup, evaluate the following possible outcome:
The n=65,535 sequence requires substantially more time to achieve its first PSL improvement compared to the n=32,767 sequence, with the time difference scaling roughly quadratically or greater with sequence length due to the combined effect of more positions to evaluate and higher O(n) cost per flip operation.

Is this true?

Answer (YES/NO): NO